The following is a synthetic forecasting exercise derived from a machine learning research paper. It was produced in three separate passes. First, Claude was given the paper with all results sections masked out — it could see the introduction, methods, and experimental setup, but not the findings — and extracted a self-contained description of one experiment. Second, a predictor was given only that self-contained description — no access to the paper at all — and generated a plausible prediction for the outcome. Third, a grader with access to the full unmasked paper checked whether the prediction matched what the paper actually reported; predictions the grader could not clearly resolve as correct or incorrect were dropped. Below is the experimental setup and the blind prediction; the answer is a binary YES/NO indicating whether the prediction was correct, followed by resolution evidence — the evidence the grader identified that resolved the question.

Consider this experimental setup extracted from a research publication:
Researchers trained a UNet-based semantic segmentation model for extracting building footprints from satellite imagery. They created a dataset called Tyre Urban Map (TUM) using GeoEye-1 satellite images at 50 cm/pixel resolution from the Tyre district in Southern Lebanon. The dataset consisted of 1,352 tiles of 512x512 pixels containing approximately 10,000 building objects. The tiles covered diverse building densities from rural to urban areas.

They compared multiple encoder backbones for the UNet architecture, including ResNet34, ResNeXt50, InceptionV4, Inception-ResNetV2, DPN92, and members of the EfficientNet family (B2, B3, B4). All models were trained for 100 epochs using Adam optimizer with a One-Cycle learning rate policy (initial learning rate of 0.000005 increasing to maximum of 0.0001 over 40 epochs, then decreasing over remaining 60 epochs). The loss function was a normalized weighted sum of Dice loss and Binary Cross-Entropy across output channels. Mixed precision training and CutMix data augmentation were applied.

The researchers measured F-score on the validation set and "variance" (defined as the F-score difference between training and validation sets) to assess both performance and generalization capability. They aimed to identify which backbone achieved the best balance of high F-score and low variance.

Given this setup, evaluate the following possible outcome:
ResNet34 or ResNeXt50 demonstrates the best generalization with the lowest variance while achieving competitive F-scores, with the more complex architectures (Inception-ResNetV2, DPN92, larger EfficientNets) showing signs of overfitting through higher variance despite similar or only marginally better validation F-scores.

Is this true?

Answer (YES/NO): NO